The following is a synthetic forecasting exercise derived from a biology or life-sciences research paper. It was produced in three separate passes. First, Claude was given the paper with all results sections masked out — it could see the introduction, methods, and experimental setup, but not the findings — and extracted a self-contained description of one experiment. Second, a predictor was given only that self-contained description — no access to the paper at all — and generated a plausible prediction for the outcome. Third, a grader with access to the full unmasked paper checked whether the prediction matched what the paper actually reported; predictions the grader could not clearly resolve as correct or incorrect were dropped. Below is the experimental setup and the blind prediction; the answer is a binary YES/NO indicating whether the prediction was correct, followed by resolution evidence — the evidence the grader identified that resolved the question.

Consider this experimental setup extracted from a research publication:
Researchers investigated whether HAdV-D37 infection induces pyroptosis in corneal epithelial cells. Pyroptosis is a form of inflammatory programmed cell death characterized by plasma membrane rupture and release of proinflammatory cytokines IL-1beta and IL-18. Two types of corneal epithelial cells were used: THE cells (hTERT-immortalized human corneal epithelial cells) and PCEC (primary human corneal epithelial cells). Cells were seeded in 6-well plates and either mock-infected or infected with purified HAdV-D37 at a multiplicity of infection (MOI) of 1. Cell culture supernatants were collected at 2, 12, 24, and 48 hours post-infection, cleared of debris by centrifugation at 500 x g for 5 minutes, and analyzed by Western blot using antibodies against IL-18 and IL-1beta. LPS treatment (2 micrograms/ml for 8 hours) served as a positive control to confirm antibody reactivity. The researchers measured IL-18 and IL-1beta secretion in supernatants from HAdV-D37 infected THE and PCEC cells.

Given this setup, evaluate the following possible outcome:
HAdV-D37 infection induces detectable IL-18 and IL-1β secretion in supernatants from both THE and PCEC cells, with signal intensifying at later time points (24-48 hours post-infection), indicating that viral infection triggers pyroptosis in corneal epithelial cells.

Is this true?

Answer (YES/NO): NO